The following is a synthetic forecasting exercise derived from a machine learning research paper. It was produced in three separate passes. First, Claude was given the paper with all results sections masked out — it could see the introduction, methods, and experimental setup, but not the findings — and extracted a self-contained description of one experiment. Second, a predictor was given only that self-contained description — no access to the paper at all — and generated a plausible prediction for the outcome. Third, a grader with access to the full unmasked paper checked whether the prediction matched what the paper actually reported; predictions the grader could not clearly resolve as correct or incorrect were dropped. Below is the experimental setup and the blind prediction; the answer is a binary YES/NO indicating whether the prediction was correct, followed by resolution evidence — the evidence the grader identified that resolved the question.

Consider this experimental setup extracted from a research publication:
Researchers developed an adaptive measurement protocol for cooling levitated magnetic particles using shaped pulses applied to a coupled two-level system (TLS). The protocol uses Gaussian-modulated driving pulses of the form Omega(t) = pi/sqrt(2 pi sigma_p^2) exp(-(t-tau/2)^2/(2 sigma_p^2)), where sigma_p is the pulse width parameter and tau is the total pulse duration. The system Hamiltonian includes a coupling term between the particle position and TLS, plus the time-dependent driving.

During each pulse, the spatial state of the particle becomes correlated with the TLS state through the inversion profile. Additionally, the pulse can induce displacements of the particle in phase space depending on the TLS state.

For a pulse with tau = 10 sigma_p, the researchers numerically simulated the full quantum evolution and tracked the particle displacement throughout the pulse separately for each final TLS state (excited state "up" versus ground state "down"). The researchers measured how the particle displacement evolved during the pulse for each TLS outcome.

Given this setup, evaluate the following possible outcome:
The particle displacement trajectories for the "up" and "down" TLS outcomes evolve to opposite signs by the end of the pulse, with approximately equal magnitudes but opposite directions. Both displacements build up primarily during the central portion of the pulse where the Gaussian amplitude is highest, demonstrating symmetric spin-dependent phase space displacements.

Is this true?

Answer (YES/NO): NO